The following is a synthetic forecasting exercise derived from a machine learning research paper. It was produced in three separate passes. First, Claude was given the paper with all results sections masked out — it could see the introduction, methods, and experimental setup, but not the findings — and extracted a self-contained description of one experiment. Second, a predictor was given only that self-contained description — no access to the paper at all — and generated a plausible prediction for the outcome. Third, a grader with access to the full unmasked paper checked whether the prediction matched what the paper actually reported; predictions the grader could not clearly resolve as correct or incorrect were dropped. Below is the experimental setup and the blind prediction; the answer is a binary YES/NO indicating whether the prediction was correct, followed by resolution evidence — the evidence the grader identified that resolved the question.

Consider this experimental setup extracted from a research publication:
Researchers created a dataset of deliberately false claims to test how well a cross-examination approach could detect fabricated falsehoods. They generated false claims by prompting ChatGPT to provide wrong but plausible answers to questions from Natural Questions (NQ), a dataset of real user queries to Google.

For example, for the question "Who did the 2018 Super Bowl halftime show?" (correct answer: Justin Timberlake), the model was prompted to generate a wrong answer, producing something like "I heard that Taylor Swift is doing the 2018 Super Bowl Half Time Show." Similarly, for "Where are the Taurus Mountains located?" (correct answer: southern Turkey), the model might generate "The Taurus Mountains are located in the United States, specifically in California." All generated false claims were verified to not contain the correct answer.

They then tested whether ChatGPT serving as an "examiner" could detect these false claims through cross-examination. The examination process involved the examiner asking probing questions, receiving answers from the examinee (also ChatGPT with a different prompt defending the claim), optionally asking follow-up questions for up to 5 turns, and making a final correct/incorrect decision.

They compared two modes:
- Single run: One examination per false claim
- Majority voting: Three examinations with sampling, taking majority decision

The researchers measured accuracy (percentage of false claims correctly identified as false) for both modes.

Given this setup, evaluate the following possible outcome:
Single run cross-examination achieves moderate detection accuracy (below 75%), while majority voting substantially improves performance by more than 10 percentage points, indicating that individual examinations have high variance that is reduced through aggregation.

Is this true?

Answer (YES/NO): NO